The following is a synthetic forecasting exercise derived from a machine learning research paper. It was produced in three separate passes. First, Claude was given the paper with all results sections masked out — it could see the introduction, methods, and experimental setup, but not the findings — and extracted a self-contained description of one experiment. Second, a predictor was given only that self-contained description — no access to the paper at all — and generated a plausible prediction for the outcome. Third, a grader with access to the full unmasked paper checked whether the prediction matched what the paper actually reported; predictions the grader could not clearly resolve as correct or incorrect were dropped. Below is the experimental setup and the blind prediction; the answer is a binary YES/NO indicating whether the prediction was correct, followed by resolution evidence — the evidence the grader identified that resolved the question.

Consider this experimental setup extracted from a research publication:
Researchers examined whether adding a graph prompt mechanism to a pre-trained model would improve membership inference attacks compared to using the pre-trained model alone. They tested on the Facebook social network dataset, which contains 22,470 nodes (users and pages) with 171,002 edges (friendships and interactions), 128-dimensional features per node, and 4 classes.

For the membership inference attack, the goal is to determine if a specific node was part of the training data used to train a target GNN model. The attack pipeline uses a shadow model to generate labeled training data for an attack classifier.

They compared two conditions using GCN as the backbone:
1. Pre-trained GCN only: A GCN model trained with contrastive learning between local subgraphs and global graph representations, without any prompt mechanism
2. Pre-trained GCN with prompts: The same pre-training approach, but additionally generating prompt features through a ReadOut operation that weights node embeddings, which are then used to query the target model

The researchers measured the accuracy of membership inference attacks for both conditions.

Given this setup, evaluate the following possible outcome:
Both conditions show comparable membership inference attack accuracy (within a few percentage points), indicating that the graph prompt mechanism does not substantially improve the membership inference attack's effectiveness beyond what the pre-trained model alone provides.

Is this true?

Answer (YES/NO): NO